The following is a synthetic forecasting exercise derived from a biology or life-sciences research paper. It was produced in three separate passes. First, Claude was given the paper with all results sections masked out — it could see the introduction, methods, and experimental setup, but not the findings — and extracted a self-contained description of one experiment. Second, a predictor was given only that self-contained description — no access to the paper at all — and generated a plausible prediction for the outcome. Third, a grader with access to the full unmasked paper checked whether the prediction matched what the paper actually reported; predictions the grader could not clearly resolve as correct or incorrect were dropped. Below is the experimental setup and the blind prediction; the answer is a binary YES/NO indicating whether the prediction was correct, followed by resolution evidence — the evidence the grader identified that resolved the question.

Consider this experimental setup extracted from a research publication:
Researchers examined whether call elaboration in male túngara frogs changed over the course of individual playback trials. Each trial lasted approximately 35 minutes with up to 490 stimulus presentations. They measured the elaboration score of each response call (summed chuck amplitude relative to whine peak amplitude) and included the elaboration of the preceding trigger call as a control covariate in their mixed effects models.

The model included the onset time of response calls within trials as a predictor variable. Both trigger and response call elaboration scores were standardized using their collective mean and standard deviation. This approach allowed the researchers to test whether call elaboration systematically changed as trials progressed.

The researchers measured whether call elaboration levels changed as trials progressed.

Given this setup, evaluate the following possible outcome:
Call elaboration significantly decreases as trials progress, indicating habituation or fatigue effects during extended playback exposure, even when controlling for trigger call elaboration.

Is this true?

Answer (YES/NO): NO